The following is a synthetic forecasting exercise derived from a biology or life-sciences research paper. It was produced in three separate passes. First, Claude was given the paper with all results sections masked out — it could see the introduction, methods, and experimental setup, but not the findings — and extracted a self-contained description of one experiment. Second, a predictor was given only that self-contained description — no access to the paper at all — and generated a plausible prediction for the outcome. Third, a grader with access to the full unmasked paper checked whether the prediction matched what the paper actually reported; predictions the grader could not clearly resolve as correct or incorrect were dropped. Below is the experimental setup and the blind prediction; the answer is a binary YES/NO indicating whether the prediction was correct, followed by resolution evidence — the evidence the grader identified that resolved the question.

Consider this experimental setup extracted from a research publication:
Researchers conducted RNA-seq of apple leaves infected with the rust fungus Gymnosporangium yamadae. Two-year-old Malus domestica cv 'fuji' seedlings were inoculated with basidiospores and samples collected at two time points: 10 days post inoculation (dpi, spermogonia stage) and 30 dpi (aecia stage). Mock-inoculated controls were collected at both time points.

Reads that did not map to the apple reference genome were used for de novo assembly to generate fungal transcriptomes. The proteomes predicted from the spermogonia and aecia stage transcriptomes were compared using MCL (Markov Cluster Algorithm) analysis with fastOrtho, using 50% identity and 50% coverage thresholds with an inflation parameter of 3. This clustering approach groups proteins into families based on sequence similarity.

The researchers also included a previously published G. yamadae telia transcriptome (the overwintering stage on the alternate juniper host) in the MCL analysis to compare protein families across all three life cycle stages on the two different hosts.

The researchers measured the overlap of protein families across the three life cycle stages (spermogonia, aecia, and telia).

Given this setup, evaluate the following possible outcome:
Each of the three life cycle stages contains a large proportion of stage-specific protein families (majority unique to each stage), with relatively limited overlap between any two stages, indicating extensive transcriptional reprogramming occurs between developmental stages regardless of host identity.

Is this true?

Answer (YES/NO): NO